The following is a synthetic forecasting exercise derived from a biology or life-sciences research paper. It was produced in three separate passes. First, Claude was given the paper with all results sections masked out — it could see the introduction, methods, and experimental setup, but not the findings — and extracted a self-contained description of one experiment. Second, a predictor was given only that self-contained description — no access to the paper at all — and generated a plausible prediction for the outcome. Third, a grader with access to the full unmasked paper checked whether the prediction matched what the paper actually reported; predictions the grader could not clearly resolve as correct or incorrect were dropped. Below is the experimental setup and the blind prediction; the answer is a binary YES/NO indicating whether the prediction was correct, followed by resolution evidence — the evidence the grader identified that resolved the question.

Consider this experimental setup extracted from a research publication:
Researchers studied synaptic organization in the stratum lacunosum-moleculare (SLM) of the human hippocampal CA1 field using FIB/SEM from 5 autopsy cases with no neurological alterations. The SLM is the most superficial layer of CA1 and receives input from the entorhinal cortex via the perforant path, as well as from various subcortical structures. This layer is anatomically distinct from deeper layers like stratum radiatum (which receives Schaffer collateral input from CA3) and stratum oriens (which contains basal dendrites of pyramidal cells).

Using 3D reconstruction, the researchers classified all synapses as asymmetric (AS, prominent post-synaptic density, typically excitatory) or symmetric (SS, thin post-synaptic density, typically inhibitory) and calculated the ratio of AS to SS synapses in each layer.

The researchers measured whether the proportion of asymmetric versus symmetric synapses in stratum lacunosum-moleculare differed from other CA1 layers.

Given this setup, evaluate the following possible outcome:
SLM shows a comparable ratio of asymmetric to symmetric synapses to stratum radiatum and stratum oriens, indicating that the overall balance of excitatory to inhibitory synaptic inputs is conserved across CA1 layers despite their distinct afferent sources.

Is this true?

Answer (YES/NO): NO